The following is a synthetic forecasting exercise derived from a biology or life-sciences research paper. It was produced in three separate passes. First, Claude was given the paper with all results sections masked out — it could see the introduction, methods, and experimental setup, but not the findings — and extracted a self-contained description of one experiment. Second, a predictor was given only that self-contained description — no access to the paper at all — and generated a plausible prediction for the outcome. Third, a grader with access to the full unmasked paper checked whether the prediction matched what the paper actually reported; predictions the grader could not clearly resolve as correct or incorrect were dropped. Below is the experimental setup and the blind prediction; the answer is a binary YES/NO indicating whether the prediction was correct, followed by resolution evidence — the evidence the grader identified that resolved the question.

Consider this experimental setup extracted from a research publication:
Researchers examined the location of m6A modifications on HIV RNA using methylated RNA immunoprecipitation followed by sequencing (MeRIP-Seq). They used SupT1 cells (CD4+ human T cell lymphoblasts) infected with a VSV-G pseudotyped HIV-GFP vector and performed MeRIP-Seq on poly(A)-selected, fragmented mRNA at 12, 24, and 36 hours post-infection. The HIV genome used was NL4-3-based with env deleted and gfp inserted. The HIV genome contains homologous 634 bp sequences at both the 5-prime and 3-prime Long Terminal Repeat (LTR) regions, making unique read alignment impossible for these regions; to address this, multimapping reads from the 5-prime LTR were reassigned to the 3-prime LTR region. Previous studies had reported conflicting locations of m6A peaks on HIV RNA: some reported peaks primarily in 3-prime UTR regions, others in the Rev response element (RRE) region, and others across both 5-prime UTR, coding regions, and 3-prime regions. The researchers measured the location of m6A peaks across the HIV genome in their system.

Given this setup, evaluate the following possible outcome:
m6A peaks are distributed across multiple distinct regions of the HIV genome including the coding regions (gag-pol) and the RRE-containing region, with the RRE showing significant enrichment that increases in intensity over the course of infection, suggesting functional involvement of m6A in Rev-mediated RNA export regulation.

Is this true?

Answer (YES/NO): NO